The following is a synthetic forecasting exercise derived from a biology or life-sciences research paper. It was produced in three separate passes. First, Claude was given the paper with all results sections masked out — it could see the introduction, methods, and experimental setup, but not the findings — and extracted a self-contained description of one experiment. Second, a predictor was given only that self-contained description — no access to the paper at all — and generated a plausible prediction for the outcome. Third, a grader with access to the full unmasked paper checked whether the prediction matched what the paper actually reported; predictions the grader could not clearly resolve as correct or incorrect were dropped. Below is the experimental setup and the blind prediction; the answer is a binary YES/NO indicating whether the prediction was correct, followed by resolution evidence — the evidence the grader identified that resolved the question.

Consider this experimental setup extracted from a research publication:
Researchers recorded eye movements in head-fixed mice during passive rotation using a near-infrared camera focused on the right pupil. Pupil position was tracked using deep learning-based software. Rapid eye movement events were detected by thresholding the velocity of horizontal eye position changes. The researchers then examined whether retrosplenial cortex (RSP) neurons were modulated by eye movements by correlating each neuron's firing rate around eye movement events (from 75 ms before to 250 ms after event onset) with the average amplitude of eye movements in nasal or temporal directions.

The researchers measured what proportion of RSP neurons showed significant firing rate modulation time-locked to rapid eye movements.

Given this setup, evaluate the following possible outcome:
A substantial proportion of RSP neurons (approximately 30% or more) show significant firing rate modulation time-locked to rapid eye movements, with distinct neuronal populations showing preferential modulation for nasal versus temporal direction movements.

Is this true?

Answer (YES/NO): NO